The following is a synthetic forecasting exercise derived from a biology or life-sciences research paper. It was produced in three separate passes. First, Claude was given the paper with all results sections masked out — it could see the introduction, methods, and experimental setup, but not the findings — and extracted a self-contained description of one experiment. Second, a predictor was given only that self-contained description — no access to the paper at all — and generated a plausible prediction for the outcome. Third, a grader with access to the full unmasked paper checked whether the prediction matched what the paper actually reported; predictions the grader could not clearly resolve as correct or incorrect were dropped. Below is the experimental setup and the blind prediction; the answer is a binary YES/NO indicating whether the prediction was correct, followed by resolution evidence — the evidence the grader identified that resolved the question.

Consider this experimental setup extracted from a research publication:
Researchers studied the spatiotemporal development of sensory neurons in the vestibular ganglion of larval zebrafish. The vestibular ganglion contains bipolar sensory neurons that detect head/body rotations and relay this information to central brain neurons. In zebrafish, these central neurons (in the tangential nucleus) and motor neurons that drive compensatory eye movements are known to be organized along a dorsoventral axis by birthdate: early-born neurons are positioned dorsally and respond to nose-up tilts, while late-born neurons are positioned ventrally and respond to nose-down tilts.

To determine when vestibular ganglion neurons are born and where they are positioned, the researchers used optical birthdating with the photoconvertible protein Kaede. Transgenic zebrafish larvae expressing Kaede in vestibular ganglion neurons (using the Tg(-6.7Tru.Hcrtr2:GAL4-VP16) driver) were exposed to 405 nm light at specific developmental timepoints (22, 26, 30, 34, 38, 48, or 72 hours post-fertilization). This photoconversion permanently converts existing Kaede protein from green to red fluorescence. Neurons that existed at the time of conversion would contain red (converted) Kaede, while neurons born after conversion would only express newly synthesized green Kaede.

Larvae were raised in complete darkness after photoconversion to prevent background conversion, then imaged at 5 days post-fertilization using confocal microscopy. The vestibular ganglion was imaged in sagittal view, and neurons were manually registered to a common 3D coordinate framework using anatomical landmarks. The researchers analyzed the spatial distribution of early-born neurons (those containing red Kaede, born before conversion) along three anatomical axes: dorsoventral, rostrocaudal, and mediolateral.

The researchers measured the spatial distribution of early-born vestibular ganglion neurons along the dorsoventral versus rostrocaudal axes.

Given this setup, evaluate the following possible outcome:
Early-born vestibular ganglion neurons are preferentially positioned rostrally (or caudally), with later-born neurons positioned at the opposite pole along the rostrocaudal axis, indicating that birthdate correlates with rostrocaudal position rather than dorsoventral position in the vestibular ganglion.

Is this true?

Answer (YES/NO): NO